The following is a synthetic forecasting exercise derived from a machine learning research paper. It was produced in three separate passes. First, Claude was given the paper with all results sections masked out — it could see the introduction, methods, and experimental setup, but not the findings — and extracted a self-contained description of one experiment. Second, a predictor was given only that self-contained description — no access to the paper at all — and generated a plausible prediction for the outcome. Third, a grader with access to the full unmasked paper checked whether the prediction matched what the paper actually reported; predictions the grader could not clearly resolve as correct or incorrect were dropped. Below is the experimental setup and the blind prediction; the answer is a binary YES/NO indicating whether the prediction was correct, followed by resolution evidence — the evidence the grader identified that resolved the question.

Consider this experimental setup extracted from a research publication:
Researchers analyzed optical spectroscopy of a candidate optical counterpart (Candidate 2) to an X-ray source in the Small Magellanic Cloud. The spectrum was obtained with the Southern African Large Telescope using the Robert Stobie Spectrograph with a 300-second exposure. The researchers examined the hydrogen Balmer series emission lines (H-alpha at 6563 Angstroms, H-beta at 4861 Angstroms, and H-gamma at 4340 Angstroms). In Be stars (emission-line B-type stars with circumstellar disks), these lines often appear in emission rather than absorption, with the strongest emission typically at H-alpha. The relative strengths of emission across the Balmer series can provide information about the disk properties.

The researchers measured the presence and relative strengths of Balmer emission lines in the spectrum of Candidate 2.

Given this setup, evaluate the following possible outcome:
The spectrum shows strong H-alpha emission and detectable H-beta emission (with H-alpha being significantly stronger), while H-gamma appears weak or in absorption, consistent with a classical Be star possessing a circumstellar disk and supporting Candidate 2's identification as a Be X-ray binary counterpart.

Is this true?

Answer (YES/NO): NO